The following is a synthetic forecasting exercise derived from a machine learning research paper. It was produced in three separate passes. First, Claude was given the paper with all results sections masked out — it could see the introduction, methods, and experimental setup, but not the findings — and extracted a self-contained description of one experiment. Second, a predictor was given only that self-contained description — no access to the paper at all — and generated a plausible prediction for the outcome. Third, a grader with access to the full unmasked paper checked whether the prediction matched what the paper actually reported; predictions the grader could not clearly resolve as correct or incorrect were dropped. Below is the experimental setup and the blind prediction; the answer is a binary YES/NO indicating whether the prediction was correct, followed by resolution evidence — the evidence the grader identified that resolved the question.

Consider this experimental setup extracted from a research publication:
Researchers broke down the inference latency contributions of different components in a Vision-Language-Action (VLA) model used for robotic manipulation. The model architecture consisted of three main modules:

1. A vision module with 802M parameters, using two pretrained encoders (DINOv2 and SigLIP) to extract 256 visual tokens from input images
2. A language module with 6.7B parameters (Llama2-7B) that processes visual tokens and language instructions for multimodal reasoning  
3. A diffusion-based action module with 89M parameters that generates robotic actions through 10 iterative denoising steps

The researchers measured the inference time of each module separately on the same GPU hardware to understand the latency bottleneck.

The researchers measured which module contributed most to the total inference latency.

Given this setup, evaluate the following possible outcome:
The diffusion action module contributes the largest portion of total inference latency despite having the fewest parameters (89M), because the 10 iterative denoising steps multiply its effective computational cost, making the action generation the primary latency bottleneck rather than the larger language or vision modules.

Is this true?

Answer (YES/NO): NO